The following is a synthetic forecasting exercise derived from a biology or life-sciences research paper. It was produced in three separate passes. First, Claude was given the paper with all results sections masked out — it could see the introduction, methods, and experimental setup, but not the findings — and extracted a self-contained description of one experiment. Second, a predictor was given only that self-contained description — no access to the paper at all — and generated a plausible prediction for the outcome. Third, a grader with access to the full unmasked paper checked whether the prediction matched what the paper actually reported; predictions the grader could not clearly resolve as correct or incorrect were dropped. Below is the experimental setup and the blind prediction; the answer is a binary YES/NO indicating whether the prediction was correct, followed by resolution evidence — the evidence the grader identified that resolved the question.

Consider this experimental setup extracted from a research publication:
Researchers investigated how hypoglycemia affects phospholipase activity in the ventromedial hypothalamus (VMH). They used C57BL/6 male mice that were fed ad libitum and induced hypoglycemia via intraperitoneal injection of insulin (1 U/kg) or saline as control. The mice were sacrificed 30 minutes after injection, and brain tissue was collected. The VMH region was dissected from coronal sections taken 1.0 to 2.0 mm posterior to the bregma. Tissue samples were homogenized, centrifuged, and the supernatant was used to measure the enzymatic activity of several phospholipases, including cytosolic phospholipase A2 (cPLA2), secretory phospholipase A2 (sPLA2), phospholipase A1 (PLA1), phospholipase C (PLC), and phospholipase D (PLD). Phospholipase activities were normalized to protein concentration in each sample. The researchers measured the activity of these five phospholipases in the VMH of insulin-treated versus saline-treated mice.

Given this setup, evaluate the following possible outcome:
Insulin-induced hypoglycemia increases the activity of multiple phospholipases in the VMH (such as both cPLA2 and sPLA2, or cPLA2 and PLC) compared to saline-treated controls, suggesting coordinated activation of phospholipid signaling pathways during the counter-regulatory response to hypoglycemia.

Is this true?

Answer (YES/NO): NO